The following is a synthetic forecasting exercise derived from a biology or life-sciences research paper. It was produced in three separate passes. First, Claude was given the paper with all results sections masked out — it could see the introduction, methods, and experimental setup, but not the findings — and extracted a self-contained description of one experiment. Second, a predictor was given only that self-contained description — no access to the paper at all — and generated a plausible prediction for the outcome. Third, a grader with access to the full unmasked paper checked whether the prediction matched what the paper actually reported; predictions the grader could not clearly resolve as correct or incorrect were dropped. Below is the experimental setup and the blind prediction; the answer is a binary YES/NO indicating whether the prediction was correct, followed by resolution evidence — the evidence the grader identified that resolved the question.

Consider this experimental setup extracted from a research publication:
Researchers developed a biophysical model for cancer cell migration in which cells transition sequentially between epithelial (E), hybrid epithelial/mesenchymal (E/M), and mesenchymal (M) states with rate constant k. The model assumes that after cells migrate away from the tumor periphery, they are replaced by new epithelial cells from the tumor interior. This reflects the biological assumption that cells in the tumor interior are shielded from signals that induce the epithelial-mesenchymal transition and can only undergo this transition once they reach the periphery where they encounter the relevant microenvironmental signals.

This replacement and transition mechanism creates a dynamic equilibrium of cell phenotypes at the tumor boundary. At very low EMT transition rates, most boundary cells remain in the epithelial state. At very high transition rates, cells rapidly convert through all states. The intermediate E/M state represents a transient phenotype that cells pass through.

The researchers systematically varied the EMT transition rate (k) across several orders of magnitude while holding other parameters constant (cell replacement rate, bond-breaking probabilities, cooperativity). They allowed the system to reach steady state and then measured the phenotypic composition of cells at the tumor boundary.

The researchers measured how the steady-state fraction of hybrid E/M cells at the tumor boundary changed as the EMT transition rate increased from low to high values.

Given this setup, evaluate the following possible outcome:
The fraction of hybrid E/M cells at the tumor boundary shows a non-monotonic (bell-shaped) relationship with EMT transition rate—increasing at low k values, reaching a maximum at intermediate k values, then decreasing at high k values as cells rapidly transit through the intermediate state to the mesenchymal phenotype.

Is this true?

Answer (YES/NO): YES